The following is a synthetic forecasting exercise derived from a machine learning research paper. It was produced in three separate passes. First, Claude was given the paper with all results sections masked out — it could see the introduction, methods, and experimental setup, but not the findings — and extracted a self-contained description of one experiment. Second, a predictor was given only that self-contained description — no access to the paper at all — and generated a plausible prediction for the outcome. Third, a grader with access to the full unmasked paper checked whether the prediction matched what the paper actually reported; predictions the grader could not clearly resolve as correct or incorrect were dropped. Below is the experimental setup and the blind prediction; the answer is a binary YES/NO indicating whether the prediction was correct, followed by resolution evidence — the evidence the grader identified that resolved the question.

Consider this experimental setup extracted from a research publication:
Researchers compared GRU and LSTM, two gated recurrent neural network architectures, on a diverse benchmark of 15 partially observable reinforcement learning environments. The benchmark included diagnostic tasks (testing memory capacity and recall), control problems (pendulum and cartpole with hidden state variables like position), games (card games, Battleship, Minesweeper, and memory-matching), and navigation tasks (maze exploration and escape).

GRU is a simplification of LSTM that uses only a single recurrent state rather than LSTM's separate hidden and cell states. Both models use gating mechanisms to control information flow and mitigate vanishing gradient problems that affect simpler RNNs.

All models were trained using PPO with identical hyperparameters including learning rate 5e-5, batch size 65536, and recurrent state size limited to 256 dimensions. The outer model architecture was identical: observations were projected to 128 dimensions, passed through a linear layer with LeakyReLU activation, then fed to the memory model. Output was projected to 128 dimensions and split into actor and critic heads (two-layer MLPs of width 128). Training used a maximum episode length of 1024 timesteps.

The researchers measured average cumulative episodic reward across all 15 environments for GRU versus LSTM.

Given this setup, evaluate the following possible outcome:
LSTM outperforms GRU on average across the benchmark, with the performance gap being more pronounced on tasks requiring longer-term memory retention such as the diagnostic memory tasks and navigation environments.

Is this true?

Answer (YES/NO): NO